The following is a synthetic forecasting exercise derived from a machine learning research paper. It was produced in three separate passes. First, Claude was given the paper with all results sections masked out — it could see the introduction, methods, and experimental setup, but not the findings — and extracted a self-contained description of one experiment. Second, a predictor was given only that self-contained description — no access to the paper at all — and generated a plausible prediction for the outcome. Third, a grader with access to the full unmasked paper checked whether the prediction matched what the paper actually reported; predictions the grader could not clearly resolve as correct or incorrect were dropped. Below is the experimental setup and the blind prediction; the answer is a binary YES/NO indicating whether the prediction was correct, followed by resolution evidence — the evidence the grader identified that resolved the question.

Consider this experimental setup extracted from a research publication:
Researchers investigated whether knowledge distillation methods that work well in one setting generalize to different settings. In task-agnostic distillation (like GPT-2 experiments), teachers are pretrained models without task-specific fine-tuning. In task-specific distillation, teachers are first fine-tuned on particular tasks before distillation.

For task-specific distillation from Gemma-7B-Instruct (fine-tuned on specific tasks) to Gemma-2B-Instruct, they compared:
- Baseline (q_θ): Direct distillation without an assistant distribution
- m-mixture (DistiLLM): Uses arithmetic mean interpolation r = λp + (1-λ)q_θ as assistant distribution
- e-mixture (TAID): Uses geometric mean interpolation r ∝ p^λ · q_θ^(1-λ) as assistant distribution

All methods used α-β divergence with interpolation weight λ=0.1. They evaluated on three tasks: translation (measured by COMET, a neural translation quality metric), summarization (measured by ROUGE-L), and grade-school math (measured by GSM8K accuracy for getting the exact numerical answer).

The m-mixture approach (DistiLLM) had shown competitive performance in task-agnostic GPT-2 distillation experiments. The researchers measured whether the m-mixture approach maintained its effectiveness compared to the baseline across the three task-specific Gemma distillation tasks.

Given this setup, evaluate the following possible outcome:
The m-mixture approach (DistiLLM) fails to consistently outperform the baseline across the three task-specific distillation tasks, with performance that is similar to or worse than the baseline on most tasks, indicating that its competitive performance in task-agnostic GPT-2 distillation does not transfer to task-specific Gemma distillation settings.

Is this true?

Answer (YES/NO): YES